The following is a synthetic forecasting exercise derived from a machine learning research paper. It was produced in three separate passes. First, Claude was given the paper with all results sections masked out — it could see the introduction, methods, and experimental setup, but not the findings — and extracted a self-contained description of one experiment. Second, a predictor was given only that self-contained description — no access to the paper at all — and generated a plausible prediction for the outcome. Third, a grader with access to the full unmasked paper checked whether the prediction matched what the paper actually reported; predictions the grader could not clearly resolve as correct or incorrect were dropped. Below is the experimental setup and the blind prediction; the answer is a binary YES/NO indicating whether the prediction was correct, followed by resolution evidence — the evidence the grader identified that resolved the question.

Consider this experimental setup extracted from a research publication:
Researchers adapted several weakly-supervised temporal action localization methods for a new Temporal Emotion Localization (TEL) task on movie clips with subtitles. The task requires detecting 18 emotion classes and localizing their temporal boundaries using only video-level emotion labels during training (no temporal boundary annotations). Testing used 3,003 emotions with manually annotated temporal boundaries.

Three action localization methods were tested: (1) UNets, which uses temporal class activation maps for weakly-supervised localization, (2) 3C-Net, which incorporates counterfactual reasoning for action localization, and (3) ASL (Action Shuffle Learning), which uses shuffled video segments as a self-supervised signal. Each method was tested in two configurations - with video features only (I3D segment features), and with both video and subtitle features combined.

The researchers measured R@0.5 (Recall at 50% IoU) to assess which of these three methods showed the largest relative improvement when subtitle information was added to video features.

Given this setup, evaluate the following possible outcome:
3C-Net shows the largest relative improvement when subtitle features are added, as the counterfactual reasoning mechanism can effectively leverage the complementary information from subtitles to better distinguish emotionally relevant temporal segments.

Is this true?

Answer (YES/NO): NO